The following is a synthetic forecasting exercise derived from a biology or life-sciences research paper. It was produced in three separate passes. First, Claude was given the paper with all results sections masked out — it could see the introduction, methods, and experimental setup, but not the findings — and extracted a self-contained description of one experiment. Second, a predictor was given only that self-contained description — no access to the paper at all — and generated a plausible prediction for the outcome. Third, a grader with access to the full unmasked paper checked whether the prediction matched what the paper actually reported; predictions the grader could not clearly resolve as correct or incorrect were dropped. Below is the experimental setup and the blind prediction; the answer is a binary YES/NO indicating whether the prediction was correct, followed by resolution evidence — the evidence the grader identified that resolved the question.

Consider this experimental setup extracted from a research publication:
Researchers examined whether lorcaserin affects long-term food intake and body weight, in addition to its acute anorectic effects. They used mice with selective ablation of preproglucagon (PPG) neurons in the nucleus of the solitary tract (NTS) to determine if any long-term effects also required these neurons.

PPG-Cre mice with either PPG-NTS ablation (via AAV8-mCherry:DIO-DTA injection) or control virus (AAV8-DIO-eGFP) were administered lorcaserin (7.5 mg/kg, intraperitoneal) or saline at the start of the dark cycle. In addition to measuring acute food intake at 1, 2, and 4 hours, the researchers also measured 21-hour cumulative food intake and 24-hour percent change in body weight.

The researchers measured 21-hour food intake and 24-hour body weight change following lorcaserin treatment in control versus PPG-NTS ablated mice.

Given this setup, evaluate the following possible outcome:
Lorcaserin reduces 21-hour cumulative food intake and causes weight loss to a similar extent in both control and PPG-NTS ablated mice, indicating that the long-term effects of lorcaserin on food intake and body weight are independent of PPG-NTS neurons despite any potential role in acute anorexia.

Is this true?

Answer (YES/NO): NO